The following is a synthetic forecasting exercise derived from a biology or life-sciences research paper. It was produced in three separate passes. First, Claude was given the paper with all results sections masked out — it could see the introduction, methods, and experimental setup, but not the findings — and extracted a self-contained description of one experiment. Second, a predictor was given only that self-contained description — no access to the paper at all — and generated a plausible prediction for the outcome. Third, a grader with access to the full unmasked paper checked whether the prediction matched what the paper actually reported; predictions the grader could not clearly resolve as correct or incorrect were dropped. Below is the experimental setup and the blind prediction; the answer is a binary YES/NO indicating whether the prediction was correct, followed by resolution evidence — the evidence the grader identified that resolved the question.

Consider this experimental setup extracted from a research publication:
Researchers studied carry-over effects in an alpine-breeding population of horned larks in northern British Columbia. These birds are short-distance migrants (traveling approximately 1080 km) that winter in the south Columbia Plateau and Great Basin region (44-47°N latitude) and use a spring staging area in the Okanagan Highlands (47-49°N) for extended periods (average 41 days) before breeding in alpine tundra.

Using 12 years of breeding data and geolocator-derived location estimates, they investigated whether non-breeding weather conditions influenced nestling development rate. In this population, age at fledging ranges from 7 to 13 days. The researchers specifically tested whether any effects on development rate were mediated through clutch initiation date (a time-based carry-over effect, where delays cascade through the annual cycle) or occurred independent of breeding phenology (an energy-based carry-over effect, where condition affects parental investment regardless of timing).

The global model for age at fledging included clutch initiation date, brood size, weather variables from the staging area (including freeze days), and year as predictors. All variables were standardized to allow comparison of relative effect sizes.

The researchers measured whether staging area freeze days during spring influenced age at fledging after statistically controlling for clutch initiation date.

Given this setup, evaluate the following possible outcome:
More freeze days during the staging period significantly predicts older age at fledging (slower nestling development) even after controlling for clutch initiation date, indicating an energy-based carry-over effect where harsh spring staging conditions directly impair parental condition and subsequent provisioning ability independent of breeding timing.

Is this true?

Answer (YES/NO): YES